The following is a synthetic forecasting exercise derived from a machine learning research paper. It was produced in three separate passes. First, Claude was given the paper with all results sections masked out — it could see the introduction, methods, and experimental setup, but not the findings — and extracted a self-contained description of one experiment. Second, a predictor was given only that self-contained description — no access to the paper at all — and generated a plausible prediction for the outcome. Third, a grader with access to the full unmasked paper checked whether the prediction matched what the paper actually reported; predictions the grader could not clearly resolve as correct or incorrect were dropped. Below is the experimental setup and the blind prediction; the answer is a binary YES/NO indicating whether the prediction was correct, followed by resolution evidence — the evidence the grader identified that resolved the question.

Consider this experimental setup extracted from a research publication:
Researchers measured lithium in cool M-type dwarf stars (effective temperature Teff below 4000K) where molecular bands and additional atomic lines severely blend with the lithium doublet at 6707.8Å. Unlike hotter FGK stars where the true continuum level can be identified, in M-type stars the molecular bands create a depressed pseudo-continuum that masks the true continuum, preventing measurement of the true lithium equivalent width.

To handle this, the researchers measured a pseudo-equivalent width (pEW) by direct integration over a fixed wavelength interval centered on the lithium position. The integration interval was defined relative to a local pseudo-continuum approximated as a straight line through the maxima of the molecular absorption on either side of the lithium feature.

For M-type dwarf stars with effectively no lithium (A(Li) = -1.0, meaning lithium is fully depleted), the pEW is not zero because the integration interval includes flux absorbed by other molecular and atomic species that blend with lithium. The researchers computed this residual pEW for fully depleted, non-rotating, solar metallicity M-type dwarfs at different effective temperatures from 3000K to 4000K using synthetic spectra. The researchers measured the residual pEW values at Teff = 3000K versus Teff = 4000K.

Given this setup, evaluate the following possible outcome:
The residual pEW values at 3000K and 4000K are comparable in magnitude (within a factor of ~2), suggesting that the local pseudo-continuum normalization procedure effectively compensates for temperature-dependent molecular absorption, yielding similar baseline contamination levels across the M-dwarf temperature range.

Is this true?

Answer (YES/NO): NO